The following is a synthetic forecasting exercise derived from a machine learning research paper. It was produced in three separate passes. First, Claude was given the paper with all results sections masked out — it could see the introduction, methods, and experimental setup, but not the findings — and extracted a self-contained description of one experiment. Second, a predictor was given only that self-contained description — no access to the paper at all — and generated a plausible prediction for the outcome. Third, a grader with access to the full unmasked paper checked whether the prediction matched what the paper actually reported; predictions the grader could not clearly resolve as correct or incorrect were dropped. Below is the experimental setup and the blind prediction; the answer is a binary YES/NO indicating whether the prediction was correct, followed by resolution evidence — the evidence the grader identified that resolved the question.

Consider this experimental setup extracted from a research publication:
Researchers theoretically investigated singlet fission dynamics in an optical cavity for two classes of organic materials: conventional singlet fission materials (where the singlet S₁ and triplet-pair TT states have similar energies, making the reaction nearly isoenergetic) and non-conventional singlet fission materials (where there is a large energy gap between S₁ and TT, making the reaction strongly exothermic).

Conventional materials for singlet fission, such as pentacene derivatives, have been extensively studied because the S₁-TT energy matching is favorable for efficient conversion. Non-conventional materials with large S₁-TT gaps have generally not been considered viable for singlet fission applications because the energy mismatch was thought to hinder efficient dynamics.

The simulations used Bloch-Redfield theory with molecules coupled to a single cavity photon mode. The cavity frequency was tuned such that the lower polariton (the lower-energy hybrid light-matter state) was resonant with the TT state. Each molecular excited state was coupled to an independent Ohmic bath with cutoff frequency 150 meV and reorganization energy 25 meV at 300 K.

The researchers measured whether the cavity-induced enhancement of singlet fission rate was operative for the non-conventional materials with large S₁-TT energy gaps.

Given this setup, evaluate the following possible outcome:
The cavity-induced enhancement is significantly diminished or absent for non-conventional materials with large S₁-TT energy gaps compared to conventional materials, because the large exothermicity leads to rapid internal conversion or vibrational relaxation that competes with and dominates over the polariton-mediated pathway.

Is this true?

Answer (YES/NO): NO